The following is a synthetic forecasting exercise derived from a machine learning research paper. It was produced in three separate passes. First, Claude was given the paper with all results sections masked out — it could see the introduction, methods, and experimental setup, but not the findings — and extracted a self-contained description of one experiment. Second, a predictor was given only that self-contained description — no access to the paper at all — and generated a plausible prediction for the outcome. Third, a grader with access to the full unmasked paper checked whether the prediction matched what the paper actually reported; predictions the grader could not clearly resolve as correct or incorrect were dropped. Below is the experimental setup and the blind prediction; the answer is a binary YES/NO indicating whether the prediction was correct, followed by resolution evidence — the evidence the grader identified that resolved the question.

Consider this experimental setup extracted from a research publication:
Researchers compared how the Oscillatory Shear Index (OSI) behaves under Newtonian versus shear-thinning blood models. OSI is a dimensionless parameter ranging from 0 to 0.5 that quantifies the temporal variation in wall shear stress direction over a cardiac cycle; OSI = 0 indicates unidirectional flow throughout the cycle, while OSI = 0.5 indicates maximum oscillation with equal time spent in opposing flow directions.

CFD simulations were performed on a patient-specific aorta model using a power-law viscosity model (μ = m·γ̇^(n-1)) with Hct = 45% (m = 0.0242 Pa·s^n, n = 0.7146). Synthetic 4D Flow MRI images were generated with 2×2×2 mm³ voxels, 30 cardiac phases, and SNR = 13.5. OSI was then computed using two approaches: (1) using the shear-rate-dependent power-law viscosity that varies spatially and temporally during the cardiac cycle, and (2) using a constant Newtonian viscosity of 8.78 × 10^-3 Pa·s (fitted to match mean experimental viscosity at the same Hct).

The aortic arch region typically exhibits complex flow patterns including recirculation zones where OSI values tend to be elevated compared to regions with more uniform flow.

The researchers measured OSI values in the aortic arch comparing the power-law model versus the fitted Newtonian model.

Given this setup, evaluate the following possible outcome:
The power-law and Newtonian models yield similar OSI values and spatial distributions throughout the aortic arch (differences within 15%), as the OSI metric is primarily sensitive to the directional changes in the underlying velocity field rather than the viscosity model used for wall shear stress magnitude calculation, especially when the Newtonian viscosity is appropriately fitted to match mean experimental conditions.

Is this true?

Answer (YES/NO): NO